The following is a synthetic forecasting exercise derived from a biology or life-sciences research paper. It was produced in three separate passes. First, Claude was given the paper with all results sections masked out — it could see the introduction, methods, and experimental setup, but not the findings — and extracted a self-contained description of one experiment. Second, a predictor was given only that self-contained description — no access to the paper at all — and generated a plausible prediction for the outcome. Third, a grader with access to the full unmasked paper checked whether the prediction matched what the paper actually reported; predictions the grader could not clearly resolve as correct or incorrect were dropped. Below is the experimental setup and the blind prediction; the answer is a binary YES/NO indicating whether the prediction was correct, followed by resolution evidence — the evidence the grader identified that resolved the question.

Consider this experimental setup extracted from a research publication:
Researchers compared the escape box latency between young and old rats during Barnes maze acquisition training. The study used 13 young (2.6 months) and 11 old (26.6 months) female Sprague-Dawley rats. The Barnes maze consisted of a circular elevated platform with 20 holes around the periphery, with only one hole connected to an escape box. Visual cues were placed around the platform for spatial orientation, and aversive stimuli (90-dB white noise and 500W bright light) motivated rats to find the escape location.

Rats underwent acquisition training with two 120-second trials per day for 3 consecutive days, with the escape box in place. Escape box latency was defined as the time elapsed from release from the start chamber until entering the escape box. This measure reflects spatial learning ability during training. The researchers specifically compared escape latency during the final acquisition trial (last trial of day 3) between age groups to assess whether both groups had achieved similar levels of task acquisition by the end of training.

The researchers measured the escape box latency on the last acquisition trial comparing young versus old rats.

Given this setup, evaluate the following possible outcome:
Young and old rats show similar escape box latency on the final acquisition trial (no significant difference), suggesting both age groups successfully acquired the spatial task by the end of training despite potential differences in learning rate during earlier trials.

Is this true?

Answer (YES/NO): NO